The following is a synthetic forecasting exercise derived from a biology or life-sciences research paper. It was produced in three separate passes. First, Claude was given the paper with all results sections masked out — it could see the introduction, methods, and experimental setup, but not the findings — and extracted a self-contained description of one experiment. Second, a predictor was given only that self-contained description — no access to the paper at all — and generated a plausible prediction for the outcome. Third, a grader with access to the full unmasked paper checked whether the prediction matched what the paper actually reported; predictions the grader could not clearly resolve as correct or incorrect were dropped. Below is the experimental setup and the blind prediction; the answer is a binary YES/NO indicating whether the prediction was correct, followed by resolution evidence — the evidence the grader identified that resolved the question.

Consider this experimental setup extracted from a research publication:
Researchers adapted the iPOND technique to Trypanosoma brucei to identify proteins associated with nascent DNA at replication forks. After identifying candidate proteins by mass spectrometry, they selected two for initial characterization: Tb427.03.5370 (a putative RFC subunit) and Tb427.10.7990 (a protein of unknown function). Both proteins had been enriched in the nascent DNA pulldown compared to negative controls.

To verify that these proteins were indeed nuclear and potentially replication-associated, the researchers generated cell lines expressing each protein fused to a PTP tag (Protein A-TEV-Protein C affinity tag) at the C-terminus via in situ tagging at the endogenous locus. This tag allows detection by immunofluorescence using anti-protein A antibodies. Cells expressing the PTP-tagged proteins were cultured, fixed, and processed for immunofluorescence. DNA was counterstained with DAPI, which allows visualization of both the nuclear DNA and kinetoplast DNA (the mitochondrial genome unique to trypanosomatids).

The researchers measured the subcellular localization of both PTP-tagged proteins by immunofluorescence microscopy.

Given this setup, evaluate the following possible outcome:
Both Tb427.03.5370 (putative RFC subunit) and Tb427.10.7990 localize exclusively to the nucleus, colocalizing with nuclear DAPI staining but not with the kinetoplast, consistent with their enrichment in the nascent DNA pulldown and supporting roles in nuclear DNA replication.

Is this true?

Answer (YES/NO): NO